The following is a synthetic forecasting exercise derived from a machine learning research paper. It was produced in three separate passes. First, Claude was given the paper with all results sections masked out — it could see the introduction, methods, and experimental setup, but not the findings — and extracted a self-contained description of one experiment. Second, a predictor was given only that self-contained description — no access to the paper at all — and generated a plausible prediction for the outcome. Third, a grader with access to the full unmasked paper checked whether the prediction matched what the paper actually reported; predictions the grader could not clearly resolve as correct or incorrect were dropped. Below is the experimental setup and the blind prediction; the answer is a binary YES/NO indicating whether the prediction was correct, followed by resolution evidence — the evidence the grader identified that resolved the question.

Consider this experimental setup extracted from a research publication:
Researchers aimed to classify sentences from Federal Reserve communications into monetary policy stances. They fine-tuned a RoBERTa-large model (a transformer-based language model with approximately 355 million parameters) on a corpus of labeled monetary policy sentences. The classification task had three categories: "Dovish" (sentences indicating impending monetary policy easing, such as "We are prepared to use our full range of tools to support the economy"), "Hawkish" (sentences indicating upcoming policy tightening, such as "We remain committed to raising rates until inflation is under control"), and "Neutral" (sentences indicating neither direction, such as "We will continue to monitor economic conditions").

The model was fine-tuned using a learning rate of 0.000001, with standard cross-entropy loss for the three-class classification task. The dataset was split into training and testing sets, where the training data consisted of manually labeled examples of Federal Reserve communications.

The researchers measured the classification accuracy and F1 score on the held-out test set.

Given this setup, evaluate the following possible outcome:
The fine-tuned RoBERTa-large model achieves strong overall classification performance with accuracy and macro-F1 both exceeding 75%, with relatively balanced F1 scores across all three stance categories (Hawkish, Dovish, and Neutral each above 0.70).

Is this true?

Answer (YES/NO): NO